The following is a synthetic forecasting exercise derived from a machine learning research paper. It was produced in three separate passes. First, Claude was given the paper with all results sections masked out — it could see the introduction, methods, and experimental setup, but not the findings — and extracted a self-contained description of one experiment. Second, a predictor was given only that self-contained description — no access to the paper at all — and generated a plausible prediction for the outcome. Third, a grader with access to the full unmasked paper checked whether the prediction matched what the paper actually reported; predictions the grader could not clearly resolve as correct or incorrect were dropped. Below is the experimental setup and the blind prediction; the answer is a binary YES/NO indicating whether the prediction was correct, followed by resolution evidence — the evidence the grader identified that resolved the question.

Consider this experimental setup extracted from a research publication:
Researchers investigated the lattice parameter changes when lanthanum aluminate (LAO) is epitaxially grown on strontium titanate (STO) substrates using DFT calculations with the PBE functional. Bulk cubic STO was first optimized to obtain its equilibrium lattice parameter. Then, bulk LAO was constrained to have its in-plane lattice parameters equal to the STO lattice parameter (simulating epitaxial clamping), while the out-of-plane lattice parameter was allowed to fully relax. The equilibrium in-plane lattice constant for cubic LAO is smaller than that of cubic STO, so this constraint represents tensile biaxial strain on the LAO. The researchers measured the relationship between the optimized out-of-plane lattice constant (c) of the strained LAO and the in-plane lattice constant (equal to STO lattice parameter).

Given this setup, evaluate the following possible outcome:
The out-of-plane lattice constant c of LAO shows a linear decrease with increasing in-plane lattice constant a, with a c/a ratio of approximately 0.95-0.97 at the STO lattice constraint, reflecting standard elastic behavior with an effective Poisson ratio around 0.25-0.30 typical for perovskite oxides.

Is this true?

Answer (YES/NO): NO